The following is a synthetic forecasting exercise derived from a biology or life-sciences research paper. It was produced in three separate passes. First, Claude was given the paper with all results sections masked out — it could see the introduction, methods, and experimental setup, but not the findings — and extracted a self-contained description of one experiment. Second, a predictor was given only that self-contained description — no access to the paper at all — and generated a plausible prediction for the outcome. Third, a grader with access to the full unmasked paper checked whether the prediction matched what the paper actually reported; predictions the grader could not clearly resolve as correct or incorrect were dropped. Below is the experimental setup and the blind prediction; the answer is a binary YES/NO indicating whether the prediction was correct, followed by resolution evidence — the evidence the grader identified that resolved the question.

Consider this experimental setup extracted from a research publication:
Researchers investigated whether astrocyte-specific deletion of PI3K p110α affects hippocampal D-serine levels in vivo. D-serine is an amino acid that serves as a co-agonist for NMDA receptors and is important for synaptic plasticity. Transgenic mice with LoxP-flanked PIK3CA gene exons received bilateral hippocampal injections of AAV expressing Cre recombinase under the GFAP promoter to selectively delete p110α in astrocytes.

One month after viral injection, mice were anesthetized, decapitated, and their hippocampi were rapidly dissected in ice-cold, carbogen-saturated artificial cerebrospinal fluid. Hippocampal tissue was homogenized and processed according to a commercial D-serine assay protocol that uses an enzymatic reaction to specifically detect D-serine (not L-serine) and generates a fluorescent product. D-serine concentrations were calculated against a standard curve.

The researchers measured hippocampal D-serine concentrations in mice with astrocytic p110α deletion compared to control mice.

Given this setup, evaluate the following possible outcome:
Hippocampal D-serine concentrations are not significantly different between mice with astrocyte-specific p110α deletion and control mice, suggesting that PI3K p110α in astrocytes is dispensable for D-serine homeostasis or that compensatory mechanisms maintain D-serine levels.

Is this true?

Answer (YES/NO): NO